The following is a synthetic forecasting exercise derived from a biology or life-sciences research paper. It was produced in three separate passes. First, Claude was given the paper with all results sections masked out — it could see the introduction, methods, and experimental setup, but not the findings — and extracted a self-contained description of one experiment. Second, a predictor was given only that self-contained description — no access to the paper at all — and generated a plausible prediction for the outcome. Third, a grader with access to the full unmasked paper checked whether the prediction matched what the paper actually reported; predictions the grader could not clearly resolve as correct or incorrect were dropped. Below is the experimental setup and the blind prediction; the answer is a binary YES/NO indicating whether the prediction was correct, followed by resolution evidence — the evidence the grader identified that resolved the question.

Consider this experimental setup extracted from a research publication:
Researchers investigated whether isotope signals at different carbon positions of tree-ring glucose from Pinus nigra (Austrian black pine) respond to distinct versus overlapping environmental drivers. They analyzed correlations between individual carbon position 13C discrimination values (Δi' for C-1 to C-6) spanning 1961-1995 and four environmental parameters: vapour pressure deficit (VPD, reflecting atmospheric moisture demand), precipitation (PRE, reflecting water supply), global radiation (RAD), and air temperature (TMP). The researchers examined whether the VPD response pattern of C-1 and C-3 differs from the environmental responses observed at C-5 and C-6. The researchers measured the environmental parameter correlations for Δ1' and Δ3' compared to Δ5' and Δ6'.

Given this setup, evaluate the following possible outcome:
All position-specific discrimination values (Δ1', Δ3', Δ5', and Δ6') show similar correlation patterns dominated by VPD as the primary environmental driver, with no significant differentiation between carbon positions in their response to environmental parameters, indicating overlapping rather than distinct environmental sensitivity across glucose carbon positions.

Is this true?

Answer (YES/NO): NO